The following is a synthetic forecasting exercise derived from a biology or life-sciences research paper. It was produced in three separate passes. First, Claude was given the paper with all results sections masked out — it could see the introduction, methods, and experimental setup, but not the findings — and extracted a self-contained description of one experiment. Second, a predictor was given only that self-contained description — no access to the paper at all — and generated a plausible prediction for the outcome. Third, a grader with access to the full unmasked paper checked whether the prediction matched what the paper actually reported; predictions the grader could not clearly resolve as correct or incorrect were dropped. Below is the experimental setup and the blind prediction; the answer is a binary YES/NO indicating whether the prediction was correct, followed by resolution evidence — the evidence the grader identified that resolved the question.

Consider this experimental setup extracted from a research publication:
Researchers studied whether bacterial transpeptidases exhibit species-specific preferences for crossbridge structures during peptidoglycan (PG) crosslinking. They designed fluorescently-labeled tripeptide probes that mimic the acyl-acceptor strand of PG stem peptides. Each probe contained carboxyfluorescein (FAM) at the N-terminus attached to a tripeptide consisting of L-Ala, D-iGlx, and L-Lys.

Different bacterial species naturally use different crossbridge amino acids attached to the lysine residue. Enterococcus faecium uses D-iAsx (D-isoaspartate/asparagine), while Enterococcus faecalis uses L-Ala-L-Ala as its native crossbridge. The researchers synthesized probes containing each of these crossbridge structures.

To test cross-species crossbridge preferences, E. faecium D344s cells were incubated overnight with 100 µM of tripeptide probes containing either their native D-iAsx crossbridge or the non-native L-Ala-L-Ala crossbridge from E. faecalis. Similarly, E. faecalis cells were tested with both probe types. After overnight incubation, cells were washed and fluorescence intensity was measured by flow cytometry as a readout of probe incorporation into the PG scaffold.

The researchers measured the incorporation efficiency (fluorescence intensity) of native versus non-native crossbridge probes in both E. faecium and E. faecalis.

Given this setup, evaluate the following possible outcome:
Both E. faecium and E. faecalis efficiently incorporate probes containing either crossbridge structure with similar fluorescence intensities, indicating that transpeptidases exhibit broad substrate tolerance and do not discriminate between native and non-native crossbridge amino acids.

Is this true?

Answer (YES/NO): NO